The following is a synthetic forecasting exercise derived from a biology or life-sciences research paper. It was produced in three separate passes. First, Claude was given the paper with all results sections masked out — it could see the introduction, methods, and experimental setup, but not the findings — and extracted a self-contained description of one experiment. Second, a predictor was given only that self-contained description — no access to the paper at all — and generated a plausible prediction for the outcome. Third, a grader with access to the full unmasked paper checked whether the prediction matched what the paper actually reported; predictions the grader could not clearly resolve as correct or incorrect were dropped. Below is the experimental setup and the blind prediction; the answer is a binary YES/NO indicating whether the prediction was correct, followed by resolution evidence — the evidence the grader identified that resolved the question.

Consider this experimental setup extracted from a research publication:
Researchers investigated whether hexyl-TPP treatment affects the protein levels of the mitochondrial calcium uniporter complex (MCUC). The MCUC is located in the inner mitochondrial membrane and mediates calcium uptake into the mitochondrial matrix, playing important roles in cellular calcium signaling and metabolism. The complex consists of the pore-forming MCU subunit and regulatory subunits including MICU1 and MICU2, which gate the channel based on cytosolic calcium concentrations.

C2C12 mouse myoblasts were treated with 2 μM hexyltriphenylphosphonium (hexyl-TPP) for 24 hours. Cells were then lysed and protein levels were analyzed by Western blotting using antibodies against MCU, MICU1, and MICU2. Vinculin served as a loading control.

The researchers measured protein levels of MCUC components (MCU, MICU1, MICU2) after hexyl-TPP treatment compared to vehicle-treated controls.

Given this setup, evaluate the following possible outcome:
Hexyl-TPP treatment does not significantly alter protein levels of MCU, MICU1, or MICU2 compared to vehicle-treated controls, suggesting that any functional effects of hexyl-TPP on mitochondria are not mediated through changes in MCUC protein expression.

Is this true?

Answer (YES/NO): NO